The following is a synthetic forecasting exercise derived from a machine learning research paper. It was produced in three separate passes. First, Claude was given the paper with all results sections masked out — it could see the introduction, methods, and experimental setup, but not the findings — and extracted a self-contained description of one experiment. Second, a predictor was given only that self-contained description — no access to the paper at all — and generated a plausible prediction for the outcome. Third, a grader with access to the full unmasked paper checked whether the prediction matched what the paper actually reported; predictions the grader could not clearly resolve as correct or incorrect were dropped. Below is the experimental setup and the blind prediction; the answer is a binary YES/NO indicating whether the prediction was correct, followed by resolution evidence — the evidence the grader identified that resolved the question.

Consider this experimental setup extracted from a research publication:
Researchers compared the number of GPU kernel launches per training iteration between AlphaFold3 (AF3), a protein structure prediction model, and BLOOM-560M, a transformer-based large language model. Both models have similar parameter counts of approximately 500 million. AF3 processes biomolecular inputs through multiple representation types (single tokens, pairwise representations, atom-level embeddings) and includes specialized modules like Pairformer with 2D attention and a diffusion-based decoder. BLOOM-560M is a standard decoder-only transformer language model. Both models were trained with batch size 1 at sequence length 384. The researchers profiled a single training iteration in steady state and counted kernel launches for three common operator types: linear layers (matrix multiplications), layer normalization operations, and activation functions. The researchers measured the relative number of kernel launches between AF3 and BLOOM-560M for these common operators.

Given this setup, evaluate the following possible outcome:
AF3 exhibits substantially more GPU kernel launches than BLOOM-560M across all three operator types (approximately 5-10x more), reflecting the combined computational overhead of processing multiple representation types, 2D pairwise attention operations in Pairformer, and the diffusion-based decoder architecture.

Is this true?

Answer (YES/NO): NO